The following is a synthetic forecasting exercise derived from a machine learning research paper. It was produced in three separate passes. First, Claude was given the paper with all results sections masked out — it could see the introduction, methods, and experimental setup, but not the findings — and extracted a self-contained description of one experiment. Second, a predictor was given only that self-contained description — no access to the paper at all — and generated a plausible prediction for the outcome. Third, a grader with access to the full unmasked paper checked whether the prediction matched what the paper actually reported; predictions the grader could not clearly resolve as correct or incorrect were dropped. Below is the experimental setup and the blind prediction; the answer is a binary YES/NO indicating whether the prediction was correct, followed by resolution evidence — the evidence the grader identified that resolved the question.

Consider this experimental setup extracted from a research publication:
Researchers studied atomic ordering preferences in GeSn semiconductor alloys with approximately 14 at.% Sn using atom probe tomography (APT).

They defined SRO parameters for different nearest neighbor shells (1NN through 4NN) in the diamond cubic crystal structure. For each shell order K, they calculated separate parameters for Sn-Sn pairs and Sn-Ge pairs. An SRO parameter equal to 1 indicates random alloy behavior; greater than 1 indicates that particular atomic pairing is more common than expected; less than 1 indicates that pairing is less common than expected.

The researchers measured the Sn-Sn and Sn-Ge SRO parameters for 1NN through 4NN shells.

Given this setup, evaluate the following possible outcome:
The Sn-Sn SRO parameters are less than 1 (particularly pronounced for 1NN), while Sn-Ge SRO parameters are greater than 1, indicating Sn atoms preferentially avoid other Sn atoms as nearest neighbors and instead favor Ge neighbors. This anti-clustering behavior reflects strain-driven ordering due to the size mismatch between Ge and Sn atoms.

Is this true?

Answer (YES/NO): NO